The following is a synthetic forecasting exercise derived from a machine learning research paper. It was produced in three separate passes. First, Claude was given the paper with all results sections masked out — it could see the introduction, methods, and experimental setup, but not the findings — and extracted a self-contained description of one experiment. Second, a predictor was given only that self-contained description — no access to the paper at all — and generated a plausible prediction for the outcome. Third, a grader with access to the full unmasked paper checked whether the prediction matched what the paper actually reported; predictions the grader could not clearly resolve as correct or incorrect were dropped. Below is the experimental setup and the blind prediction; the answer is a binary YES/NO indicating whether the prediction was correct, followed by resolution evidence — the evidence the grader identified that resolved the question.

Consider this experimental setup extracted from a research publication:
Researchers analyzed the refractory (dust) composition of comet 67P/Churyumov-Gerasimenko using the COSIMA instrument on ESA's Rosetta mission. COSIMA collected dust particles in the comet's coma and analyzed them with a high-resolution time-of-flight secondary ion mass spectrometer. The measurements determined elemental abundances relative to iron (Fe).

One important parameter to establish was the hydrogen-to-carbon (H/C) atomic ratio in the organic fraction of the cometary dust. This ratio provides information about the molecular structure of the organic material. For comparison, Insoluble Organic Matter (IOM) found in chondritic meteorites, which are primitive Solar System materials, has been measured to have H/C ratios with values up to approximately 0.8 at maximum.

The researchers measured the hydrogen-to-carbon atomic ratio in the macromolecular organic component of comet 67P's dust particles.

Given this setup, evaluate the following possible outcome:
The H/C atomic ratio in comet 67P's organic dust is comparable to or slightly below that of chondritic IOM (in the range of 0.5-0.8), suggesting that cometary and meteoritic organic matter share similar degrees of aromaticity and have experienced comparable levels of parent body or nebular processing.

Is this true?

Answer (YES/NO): NO